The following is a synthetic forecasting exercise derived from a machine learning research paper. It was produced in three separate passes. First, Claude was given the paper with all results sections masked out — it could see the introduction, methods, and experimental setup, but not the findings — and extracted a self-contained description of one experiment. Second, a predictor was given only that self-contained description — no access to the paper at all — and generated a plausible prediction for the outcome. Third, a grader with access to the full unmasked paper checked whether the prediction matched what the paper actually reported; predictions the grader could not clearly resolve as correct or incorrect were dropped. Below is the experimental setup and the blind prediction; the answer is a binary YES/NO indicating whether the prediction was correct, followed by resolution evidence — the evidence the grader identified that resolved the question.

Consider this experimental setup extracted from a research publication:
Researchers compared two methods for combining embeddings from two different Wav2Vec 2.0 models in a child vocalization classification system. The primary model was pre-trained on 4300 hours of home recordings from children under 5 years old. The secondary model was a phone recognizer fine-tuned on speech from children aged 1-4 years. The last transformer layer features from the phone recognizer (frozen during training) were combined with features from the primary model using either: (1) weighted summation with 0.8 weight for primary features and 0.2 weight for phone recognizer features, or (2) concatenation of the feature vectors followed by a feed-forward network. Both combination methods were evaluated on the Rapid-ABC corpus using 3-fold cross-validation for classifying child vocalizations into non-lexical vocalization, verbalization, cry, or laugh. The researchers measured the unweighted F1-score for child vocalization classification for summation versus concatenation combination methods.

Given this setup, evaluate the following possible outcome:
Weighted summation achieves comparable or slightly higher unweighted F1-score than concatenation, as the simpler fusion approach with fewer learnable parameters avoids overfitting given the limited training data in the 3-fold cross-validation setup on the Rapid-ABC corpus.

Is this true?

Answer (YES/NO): YES